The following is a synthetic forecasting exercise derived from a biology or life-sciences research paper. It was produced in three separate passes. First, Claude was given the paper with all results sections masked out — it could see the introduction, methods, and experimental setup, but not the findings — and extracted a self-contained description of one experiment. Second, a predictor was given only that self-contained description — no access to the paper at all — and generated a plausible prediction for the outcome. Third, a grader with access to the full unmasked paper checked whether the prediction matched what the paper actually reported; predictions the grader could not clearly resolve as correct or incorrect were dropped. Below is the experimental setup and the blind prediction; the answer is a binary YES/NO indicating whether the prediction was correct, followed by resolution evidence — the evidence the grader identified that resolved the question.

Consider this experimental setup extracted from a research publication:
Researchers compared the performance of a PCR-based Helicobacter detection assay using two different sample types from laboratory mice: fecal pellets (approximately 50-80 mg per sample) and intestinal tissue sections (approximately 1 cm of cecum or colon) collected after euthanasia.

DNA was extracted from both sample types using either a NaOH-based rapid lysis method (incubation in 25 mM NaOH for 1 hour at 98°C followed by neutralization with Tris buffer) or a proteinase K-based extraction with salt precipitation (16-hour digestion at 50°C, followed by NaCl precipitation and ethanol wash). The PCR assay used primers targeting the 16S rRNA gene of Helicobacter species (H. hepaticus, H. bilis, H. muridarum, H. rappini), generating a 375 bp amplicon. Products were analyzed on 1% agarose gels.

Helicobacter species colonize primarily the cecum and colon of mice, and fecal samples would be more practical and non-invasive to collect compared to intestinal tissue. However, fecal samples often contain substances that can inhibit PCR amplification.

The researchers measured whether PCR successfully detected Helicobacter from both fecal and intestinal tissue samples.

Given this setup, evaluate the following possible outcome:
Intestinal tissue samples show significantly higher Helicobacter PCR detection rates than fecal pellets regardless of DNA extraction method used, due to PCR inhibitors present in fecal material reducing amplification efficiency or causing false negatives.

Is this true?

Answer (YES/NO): NO